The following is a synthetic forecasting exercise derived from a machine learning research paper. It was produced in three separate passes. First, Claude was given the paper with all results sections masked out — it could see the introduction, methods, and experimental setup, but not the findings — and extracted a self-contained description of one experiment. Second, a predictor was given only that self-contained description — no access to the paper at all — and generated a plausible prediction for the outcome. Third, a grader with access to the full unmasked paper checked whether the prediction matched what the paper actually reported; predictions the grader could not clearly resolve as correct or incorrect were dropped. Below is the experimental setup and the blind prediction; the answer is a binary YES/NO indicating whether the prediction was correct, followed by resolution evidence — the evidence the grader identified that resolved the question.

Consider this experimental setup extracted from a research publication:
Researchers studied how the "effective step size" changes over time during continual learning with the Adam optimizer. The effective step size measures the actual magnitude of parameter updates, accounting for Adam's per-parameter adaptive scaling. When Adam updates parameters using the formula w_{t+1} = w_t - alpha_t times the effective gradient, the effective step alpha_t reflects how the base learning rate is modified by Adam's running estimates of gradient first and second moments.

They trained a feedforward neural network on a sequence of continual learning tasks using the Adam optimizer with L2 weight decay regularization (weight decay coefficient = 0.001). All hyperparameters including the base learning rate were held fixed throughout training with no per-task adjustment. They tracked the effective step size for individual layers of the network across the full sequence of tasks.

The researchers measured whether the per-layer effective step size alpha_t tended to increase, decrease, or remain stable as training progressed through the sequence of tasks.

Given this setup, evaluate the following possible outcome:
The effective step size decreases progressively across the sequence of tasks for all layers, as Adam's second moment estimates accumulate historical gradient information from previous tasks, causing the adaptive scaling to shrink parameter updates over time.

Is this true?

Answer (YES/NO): NO